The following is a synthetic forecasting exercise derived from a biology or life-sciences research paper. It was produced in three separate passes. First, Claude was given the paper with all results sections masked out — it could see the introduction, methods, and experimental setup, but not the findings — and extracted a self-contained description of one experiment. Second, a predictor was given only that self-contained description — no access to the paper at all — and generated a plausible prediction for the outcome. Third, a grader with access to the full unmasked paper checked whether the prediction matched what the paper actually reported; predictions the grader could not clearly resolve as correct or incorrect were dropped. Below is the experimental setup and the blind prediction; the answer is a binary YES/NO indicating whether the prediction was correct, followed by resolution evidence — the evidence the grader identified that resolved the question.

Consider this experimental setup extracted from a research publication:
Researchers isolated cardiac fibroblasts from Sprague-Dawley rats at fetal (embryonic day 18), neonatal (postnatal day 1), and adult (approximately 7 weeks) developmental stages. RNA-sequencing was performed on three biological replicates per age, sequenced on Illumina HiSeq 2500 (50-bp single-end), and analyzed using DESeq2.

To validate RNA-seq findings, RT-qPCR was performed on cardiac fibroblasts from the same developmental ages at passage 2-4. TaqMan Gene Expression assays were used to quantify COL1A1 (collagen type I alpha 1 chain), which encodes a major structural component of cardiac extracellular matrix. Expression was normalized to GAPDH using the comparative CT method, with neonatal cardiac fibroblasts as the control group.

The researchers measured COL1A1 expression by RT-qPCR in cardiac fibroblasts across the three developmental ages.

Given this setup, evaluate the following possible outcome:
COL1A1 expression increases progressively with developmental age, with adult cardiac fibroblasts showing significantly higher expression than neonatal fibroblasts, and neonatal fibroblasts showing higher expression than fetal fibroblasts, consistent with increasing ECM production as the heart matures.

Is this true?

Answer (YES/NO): NO